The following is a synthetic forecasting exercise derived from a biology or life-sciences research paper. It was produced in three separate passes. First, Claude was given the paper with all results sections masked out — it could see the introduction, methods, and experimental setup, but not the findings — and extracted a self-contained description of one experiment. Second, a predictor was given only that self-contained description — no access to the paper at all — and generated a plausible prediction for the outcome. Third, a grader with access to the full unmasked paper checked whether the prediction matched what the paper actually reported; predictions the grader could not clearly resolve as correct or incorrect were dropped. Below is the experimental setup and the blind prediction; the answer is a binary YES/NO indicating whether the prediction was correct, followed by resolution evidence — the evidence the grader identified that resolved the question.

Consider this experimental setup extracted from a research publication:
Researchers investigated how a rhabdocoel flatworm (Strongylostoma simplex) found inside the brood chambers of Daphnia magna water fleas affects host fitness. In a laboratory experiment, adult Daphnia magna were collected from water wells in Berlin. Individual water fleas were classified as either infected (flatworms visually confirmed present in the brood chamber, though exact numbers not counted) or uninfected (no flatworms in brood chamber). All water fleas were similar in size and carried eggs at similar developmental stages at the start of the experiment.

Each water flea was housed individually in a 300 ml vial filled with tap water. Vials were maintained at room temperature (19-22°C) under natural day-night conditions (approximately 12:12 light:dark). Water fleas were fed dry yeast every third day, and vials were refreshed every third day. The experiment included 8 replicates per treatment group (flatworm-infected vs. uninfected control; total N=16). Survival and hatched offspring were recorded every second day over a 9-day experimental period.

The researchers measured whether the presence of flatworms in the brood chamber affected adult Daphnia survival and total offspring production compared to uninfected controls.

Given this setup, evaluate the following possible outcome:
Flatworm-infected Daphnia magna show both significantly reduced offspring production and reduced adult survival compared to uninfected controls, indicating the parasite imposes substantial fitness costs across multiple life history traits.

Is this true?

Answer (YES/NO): YES